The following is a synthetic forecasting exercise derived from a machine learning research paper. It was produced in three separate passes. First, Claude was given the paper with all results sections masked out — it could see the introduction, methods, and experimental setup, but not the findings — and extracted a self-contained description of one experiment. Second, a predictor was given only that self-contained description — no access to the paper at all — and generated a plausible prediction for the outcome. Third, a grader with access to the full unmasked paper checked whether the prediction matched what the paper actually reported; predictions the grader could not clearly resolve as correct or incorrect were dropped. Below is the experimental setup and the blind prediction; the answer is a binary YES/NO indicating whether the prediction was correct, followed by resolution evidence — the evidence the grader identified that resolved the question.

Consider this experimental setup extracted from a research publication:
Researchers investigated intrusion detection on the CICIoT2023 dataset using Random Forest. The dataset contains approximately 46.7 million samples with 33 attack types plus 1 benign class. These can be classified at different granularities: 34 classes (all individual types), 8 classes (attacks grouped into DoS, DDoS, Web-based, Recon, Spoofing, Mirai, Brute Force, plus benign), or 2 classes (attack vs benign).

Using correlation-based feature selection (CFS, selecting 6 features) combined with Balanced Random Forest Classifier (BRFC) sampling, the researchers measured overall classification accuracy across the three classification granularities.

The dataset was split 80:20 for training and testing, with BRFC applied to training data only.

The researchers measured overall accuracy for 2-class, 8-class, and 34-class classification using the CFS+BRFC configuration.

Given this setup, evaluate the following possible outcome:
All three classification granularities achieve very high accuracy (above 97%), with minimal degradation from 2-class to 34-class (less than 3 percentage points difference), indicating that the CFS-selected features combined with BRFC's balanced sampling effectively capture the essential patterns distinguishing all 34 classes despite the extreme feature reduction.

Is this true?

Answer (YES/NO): YES